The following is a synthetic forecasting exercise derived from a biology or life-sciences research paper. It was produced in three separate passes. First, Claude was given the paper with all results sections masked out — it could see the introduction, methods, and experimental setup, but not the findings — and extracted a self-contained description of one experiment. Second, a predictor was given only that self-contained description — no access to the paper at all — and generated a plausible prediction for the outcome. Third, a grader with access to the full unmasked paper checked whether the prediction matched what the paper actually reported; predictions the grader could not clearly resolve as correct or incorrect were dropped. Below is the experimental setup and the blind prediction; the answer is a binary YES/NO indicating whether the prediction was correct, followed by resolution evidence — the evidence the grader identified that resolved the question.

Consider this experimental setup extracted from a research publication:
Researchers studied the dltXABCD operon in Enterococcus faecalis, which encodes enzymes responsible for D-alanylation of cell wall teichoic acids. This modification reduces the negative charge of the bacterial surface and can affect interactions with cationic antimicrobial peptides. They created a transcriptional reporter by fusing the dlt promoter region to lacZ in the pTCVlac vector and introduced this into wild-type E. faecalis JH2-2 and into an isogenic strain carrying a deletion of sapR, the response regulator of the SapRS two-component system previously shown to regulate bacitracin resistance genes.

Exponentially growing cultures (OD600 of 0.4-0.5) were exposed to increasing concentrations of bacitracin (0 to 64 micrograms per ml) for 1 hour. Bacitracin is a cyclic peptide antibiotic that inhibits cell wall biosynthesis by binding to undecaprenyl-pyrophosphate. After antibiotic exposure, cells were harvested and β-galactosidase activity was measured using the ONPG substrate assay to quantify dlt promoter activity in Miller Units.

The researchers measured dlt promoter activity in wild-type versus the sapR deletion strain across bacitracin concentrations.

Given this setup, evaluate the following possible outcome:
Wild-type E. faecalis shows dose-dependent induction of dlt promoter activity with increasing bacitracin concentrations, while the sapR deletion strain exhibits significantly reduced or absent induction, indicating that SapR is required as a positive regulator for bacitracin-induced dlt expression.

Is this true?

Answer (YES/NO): YES